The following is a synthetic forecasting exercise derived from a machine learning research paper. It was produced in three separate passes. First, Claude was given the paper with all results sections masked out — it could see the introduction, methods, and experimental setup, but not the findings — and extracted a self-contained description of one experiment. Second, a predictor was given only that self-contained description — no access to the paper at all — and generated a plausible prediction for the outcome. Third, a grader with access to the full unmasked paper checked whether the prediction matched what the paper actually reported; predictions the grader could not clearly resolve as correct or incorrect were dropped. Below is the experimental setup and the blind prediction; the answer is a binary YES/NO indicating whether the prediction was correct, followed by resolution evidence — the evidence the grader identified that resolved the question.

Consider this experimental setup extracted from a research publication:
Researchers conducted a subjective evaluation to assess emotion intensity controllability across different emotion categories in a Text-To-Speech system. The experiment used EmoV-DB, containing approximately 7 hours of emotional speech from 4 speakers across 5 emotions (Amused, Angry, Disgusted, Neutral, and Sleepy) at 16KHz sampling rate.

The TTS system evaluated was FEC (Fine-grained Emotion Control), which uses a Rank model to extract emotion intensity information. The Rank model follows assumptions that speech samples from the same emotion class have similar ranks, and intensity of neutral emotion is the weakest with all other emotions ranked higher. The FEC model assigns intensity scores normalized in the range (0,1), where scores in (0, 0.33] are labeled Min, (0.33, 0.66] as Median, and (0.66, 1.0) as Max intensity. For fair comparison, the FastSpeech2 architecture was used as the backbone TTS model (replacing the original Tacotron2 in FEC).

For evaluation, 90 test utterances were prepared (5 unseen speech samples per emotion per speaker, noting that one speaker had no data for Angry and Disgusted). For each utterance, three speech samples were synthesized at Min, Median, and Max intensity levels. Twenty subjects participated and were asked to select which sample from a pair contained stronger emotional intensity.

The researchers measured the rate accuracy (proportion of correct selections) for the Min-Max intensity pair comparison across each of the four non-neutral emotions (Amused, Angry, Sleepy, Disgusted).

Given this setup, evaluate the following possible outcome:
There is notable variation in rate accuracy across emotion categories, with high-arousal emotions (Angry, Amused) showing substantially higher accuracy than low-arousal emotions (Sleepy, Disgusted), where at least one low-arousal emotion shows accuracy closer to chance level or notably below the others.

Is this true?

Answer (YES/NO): NO